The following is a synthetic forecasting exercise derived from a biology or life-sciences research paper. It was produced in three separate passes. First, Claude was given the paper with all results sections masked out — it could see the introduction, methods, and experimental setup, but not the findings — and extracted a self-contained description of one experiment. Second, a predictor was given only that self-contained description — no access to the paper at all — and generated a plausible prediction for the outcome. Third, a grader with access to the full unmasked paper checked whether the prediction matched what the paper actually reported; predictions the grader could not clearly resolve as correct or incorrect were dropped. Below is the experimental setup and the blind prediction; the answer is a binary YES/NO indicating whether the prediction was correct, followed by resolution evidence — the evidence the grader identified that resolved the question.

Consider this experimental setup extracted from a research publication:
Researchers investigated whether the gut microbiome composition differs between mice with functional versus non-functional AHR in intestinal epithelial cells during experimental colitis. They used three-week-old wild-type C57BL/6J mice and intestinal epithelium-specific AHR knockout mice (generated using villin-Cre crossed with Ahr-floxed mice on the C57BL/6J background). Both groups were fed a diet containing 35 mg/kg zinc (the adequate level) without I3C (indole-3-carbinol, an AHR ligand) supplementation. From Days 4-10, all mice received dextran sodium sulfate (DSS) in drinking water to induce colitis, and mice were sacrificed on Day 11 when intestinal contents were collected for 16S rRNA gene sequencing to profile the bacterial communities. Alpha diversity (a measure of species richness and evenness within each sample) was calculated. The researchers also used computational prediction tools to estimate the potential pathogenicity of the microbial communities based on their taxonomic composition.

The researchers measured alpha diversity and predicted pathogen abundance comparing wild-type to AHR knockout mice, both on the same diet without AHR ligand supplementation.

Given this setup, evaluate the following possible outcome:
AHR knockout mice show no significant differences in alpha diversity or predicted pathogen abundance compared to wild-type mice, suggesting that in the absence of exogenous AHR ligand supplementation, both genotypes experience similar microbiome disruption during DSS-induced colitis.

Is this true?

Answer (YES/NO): NO